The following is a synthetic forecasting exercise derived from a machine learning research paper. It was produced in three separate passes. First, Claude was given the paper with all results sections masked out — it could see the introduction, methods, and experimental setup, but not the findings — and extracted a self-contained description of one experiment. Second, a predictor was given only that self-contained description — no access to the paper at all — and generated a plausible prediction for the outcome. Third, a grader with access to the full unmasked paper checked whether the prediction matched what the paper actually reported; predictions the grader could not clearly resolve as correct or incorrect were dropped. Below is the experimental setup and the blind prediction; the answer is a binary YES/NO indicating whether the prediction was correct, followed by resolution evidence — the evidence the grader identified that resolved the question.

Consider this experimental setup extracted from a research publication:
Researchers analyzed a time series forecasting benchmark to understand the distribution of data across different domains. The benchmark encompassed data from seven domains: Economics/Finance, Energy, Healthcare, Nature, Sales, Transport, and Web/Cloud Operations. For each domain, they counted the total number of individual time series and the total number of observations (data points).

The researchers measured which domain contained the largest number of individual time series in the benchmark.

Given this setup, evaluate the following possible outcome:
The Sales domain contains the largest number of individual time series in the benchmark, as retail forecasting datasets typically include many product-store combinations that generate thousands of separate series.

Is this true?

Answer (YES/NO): NO